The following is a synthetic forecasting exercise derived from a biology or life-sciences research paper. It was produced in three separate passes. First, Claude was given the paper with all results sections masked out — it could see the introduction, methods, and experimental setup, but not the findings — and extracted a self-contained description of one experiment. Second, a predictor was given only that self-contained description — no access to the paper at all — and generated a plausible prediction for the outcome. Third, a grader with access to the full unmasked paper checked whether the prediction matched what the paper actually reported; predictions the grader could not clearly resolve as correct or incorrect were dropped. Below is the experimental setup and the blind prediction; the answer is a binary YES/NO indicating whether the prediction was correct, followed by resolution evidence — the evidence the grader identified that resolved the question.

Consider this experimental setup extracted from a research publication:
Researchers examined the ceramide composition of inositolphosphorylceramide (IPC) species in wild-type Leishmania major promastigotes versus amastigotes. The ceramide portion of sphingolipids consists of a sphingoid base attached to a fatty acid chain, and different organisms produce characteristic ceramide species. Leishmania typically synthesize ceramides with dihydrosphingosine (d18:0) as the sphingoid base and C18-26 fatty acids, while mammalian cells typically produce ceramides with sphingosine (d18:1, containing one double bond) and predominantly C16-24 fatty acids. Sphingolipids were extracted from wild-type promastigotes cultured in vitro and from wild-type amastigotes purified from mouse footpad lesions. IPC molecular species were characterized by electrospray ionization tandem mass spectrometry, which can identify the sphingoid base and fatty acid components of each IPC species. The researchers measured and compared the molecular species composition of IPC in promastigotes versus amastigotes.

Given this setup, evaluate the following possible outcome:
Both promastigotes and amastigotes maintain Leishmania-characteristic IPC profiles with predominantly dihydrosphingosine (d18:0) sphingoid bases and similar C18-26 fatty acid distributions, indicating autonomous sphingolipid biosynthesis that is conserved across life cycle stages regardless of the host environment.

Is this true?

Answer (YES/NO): NO